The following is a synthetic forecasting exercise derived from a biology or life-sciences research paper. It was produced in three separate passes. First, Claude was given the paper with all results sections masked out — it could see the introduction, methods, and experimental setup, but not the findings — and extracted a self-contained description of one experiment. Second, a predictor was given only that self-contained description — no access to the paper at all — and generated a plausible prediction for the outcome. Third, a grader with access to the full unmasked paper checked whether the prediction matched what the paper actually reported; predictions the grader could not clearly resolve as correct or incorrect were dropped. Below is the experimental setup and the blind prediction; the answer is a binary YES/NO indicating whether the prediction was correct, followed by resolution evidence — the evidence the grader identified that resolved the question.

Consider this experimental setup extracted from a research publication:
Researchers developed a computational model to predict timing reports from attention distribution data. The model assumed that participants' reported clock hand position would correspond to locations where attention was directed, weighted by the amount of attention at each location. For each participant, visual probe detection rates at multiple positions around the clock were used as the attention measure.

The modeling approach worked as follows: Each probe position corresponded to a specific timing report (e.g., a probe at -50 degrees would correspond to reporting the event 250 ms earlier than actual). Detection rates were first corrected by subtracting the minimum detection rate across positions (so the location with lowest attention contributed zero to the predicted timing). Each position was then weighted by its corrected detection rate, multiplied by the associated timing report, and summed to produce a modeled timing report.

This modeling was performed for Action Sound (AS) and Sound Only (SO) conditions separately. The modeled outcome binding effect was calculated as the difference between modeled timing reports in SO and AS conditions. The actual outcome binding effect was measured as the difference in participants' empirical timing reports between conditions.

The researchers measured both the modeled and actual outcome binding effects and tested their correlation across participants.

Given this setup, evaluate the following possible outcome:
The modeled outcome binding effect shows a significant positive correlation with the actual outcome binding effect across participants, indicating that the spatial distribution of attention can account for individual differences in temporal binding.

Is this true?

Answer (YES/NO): YES